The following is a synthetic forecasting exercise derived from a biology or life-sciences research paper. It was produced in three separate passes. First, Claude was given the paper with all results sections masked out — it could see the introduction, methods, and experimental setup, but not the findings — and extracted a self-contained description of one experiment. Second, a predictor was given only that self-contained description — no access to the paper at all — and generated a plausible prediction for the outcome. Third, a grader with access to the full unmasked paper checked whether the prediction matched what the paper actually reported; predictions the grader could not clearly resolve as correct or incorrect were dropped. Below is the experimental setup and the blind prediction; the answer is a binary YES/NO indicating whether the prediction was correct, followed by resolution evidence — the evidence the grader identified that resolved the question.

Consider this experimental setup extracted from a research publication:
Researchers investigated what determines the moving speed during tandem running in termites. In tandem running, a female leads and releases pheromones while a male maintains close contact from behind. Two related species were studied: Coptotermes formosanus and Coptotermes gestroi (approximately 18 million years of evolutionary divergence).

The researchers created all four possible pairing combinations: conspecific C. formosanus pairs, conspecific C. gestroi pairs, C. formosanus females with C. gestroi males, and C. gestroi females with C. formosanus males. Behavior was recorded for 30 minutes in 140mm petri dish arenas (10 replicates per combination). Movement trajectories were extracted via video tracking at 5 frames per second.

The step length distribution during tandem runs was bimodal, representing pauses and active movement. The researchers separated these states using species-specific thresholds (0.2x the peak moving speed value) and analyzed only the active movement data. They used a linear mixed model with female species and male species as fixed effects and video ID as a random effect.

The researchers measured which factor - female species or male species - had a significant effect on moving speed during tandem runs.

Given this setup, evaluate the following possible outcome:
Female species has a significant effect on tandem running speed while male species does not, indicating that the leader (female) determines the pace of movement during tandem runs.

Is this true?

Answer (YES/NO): YES